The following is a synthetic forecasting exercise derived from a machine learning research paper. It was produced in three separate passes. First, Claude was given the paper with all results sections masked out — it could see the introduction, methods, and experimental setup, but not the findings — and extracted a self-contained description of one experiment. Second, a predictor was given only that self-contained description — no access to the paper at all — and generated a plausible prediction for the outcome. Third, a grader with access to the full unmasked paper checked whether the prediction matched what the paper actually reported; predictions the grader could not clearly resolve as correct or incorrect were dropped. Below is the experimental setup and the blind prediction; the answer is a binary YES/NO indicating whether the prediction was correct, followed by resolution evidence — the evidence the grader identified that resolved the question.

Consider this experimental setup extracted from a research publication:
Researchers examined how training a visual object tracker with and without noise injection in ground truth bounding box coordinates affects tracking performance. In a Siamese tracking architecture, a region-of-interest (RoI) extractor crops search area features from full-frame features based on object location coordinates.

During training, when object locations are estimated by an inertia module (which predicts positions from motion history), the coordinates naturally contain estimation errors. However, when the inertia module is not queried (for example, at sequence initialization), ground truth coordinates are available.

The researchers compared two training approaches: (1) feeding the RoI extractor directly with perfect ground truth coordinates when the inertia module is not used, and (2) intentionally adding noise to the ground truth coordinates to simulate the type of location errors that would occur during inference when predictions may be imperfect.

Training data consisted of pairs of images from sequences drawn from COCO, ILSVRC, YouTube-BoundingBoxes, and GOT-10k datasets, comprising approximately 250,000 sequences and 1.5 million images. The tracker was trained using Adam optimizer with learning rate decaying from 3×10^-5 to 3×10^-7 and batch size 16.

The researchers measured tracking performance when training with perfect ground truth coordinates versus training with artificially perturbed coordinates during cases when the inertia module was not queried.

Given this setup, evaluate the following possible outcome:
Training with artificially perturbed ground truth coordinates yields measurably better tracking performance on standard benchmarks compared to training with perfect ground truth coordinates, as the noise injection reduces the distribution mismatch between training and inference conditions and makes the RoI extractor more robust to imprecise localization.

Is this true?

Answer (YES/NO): YES